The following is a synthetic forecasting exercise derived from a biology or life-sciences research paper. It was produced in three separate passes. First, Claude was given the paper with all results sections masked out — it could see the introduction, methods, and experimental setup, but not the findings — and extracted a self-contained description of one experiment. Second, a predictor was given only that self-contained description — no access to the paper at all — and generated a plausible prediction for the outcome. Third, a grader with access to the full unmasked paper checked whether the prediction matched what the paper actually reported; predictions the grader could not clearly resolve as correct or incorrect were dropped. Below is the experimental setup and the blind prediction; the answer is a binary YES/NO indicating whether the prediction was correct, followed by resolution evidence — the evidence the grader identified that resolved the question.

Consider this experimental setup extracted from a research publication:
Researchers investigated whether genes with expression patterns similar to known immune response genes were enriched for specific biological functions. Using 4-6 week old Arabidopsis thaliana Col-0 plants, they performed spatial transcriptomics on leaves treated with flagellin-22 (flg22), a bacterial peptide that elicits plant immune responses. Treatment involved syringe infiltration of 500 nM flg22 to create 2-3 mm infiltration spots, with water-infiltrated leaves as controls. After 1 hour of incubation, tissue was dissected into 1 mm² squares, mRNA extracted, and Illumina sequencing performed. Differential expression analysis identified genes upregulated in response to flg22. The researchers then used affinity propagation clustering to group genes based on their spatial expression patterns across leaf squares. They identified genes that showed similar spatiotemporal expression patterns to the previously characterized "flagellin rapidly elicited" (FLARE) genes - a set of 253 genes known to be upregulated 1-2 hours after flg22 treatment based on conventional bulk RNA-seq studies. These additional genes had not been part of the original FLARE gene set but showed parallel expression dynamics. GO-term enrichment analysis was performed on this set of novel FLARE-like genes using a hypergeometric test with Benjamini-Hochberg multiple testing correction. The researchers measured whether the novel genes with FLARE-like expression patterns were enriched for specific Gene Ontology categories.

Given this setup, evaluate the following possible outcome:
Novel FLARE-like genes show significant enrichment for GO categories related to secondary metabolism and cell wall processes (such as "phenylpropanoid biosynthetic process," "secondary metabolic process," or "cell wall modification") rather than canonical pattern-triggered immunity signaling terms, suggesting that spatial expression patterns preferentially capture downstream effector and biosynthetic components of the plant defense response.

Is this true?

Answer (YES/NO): NO